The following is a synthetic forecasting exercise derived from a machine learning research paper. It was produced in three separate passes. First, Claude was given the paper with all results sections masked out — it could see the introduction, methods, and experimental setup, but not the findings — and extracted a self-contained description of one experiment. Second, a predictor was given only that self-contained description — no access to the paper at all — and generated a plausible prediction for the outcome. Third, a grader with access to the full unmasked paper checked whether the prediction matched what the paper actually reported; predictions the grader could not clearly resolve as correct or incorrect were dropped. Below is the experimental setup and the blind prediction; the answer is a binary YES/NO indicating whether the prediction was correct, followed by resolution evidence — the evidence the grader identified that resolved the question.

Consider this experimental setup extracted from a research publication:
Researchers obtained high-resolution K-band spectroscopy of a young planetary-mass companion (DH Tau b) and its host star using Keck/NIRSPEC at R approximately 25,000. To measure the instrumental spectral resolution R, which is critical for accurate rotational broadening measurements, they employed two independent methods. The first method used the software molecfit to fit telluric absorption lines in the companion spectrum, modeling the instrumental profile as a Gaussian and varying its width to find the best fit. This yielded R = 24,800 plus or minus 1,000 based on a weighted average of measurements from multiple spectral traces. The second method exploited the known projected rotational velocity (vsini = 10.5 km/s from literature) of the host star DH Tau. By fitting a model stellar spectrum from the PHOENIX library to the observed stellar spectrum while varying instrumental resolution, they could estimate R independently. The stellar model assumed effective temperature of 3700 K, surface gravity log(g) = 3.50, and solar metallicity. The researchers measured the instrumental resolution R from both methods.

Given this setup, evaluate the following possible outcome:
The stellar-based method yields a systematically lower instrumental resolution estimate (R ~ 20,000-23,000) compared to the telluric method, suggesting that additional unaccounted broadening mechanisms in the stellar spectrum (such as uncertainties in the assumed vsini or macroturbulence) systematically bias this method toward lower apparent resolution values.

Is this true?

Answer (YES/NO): NO